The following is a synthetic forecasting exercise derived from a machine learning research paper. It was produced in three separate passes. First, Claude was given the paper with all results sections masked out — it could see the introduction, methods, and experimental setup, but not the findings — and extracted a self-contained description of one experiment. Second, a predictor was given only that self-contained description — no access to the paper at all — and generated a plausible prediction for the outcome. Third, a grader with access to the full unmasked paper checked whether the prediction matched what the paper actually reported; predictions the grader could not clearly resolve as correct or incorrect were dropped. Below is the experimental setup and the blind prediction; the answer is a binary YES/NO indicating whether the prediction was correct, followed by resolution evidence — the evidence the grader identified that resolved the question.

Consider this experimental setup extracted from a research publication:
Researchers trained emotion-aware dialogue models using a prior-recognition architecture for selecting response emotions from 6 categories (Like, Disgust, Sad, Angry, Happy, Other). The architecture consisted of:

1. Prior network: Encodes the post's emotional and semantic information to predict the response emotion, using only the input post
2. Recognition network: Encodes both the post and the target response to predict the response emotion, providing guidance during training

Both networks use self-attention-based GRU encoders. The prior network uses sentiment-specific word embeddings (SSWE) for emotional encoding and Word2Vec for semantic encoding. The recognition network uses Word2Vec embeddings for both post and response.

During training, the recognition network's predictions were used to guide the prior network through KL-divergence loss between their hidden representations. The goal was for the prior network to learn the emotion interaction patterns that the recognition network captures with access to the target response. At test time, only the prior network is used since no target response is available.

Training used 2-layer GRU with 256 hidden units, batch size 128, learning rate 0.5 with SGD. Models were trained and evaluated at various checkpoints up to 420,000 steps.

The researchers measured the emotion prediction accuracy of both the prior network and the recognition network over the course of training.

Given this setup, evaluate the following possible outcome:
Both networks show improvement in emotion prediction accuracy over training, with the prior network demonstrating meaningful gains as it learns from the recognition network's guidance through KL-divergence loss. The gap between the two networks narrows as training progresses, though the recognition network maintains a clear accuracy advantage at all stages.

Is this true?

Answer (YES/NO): NO